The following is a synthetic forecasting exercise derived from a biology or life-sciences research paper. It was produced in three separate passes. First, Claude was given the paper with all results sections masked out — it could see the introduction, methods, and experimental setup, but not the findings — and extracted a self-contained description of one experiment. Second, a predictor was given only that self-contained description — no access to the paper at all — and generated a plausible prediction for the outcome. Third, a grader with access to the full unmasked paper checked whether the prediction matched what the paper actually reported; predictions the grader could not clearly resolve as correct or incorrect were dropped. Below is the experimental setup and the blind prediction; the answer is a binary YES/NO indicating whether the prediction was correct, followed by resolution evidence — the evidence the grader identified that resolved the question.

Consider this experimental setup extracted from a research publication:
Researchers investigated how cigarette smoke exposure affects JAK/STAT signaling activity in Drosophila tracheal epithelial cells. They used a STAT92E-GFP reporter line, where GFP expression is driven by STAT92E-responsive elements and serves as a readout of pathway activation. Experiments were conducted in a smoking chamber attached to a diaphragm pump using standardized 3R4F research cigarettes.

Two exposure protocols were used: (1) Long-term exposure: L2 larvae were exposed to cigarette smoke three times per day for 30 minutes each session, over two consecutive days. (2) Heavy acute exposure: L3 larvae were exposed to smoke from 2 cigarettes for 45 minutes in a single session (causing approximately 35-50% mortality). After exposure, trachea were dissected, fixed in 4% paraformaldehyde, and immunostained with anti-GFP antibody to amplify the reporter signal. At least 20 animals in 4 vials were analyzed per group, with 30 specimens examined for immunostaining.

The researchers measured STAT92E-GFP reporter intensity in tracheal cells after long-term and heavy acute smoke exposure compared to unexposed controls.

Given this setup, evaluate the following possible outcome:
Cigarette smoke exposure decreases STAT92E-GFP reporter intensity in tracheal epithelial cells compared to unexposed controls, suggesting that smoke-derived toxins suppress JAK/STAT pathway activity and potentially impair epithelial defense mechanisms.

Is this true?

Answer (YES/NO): NO